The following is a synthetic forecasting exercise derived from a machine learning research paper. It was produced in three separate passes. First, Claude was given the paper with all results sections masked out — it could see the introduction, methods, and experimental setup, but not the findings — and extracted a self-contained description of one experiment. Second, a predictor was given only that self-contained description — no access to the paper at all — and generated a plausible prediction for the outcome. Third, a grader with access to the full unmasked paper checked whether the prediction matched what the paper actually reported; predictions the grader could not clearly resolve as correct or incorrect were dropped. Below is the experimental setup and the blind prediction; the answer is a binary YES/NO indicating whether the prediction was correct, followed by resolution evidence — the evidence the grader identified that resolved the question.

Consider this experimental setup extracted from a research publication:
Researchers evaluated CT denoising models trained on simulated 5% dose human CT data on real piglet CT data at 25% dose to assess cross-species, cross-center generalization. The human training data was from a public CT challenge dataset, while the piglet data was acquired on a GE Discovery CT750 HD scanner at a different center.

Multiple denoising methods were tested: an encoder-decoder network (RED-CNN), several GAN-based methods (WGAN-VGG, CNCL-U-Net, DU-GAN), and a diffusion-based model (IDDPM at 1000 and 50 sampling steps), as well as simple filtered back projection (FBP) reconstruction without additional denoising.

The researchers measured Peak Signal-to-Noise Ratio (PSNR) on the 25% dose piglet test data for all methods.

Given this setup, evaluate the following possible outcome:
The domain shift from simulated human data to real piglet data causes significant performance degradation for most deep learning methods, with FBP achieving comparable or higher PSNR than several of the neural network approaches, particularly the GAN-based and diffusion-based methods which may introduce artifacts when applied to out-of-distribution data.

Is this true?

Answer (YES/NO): NO